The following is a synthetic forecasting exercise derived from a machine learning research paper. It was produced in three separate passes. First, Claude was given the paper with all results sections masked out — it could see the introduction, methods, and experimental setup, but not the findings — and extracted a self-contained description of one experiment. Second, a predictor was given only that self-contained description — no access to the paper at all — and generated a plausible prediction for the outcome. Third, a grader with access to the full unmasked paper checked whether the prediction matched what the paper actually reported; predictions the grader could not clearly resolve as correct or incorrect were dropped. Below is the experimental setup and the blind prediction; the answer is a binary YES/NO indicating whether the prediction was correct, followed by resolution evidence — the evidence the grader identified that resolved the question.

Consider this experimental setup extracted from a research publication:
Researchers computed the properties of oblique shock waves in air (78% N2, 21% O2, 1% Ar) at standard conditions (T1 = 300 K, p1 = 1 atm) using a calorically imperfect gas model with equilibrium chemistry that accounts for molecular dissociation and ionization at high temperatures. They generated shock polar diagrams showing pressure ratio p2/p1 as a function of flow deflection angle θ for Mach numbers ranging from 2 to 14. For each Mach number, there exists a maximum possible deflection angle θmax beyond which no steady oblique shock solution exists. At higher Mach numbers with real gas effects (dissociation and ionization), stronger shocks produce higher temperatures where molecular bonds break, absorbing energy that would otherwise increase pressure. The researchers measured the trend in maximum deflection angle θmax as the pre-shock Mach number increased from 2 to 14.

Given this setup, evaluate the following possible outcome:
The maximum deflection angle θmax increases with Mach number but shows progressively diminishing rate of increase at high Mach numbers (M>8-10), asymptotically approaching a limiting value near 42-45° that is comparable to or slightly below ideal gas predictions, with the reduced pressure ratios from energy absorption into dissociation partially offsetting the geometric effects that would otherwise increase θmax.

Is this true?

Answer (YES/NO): NO